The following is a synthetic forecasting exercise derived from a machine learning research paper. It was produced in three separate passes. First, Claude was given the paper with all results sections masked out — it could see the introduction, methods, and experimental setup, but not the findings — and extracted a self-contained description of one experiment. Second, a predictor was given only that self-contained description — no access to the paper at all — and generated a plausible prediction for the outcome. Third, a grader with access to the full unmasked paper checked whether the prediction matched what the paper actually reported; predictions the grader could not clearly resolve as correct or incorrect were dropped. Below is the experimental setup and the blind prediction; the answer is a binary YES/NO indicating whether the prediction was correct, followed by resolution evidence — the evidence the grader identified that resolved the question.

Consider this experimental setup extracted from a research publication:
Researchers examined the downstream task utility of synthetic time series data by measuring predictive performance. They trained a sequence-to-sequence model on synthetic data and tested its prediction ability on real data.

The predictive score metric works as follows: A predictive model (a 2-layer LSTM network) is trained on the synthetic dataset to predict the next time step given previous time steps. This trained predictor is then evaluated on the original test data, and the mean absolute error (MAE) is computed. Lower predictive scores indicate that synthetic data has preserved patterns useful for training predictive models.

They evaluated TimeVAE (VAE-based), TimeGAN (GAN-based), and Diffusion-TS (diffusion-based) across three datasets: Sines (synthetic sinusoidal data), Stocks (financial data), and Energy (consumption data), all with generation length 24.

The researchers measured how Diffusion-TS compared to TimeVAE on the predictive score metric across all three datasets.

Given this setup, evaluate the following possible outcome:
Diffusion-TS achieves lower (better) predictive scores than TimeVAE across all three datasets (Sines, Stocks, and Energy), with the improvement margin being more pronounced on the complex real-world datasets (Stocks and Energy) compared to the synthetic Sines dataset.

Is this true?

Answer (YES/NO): NO